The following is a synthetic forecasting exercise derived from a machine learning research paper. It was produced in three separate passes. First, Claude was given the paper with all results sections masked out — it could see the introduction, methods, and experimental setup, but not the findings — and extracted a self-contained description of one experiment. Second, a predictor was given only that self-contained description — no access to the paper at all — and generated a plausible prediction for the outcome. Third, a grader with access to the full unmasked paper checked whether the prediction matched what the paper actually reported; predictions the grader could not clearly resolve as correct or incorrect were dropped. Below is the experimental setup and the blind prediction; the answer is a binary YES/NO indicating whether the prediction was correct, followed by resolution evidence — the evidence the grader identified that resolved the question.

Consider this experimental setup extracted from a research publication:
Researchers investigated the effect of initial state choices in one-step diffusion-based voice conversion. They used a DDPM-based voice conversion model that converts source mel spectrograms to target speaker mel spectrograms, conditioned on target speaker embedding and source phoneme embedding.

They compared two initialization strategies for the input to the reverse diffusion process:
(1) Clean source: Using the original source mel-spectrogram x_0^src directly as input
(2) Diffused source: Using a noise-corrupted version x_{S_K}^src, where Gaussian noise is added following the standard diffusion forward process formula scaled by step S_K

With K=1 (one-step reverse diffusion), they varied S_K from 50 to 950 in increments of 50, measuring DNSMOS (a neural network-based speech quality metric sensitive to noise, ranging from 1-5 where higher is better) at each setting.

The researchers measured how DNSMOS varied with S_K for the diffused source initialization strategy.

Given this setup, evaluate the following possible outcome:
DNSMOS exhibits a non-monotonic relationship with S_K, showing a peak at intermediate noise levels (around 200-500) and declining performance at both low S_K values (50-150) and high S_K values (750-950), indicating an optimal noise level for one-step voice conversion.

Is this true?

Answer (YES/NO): NO